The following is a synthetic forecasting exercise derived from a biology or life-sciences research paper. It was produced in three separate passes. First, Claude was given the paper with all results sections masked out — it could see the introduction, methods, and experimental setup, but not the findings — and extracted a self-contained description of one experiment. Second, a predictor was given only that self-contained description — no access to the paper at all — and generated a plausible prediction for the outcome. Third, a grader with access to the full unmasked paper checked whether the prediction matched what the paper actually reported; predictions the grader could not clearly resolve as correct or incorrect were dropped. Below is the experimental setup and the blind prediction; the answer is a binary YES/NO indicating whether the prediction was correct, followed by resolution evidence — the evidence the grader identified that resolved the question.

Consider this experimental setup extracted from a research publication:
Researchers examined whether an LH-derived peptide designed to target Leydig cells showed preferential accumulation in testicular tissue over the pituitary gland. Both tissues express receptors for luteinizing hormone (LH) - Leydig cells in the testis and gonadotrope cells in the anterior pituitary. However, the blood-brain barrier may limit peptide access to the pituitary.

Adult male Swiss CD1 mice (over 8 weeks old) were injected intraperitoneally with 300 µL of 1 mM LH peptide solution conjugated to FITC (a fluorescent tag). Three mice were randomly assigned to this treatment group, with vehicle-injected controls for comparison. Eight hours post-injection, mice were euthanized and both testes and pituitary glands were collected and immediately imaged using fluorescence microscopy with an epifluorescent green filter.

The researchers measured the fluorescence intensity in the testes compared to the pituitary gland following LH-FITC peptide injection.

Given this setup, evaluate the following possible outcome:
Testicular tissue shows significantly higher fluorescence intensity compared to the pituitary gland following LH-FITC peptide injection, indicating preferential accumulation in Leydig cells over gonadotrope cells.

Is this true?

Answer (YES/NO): YES